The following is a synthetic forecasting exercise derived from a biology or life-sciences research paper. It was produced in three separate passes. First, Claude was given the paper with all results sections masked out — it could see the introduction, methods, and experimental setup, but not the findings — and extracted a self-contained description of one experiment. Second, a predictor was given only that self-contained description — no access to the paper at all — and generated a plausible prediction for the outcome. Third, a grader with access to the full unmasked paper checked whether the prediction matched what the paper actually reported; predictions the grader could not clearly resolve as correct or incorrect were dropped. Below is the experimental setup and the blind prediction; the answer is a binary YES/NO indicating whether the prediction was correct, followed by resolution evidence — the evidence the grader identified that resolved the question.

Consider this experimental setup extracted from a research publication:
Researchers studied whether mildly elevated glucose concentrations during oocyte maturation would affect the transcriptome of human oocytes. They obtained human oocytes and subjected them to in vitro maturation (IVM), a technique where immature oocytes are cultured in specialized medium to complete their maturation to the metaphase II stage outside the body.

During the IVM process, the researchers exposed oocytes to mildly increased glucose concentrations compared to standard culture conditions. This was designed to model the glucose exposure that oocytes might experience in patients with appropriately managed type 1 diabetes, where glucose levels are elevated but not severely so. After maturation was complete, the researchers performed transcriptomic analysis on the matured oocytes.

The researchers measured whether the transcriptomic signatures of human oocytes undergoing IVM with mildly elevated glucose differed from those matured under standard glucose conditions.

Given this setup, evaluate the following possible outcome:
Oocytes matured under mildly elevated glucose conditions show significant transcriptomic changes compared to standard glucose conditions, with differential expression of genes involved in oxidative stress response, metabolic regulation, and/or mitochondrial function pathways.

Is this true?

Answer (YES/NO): NO